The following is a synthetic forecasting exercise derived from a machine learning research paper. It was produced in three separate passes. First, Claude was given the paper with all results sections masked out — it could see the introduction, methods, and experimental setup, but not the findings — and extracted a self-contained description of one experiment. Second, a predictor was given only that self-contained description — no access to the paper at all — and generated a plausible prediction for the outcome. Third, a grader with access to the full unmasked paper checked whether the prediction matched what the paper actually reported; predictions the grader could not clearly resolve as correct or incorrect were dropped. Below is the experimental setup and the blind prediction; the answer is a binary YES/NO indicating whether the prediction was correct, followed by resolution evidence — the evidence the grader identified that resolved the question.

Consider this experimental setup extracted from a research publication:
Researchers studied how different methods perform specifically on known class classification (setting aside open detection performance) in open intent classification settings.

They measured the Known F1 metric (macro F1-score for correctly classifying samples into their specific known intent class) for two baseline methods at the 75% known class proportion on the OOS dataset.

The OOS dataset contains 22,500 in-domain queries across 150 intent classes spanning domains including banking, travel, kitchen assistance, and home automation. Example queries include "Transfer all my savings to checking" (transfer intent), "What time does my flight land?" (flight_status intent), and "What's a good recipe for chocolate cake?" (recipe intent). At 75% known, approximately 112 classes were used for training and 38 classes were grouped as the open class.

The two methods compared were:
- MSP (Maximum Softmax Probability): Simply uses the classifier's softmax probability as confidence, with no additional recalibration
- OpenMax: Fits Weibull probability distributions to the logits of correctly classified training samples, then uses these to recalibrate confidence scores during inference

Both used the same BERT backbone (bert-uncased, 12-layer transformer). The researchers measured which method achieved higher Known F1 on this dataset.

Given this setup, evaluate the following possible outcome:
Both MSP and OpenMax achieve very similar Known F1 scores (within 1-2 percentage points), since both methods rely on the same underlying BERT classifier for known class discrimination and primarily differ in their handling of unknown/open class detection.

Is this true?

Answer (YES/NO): NO